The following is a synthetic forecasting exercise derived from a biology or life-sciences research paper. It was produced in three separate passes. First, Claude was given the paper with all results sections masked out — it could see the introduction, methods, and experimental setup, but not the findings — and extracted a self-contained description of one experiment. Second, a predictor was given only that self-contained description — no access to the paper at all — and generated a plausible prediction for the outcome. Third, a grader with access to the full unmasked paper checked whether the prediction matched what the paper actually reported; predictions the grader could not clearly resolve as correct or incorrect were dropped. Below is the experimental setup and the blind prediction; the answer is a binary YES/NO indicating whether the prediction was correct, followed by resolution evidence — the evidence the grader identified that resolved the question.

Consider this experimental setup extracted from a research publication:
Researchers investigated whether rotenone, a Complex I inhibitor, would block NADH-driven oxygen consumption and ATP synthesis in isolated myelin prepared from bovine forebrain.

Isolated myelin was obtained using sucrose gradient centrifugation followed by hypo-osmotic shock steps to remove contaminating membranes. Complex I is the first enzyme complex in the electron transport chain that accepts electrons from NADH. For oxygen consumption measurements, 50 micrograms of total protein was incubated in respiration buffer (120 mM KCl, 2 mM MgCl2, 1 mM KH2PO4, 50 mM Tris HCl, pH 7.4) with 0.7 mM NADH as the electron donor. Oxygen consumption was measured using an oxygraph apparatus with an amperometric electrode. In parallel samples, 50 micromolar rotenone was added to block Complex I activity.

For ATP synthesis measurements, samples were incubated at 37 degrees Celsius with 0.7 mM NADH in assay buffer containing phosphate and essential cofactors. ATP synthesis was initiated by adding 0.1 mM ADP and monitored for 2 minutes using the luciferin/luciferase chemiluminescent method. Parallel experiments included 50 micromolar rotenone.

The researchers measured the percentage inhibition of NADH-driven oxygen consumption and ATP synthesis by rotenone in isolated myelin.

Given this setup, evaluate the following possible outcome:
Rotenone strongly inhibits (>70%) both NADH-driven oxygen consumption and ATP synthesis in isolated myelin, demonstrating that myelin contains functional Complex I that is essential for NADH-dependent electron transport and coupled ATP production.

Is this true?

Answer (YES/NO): YES